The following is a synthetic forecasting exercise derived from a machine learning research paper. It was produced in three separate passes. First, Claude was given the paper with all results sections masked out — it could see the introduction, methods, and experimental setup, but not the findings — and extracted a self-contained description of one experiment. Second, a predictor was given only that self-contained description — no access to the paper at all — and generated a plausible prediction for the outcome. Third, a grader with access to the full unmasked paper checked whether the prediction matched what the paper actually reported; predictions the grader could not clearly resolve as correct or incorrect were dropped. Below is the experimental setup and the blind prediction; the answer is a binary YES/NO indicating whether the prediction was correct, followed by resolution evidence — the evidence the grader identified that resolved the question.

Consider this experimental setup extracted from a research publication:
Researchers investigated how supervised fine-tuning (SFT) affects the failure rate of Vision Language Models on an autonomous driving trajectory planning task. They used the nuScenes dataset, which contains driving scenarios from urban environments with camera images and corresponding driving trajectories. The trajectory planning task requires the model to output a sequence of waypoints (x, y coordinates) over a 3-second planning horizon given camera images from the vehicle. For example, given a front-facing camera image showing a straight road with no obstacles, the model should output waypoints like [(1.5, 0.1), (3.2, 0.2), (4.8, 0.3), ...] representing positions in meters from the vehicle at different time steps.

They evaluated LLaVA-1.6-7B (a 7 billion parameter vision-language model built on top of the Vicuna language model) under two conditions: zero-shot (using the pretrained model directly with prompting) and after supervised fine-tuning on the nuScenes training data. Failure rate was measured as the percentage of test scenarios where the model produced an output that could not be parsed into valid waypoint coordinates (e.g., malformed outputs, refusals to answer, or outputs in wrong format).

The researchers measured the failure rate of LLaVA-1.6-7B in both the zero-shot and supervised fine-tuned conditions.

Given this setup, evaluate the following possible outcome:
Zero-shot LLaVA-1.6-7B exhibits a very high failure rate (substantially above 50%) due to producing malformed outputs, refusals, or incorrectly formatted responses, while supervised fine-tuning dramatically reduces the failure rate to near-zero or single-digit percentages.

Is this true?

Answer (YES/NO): NO